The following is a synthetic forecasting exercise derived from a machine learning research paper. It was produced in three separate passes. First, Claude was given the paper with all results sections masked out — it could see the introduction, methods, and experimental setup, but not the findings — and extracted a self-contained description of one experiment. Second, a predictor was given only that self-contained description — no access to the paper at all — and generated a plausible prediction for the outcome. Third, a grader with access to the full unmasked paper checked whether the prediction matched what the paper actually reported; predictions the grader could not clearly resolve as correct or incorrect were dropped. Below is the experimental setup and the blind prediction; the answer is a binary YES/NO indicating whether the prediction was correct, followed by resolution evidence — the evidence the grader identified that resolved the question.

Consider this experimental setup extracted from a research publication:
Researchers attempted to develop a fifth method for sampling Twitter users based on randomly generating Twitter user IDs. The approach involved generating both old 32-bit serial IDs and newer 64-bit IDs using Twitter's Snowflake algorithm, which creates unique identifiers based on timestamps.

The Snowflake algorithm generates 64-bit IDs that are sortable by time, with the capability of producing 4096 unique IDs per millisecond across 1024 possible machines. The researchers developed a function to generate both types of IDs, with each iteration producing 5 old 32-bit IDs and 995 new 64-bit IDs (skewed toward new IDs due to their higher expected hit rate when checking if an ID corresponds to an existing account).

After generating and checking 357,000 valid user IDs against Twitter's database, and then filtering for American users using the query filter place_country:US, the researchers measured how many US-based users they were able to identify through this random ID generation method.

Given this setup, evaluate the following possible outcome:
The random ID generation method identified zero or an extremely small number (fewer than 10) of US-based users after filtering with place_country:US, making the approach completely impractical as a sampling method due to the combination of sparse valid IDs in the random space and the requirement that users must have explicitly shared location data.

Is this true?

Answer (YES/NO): NO